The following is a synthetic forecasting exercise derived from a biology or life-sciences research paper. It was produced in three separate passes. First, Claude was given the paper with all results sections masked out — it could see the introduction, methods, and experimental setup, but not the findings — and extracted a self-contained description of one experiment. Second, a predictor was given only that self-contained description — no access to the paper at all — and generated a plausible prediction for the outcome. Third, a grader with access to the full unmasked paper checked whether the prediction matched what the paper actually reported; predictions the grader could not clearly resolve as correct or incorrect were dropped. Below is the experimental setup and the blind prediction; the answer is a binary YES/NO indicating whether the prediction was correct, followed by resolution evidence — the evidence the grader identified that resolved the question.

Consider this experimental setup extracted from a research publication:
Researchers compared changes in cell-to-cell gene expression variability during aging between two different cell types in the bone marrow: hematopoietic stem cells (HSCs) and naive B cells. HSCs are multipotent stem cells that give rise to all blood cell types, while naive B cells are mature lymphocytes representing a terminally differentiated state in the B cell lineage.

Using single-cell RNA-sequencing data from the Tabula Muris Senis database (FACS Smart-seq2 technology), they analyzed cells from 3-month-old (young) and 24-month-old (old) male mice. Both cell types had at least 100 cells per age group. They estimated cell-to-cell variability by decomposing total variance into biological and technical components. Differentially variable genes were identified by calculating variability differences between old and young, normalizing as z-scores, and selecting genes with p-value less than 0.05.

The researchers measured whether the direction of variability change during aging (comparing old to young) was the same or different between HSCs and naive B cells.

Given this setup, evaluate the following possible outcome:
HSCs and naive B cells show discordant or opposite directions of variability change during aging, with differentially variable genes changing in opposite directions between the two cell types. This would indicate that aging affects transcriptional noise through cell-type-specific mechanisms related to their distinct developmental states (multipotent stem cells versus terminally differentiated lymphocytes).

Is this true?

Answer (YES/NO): YES